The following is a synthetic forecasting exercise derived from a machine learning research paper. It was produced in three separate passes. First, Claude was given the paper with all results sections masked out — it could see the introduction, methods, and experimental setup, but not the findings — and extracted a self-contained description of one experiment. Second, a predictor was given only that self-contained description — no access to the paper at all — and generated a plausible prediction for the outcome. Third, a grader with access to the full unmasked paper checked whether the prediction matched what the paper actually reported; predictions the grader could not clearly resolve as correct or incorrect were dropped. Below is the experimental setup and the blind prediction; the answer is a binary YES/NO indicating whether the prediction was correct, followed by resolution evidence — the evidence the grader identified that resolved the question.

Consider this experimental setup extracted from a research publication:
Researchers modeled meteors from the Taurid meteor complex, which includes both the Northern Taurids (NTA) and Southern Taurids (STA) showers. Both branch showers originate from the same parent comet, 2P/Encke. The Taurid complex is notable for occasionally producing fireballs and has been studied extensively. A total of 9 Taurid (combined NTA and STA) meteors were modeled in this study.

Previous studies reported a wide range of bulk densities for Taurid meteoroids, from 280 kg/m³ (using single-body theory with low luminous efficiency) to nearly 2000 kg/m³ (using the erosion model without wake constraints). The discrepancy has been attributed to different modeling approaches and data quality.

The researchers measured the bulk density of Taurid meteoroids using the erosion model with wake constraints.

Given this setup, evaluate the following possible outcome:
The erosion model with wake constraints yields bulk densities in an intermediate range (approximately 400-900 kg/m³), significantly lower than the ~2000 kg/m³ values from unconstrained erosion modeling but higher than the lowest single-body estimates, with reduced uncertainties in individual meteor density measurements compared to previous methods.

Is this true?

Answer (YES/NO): YES